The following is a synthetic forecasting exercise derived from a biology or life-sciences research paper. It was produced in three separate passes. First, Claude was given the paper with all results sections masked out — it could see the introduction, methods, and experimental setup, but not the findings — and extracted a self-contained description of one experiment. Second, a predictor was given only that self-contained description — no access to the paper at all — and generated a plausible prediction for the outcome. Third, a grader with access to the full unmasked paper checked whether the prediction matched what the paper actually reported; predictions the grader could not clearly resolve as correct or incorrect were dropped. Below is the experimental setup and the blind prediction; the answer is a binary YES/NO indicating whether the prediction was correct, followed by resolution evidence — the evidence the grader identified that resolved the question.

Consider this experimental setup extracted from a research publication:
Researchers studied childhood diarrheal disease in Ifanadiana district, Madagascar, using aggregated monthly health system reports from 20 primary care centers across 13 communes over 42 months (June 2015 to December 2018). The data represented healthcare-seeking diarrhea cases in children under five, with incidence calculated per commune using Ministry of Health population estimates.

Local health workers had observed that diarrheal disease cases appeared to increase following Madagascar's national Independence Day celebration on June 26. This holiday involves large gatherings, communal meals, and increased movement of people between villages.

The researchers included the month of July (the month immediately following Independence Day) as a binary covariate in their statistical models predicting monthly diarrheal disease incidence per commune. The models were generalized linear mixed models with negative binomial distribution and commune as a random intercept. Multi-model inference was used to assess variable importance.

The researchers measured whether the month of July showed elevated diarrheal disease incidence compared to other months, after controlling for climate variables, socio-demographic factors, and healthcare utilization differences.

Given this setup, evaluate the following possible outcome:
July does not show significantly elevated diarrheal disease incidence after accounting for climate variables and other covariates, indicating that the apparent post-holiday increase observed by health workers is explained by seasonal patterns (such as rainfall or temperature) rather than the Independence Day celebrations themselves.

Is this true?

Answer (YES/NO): NO